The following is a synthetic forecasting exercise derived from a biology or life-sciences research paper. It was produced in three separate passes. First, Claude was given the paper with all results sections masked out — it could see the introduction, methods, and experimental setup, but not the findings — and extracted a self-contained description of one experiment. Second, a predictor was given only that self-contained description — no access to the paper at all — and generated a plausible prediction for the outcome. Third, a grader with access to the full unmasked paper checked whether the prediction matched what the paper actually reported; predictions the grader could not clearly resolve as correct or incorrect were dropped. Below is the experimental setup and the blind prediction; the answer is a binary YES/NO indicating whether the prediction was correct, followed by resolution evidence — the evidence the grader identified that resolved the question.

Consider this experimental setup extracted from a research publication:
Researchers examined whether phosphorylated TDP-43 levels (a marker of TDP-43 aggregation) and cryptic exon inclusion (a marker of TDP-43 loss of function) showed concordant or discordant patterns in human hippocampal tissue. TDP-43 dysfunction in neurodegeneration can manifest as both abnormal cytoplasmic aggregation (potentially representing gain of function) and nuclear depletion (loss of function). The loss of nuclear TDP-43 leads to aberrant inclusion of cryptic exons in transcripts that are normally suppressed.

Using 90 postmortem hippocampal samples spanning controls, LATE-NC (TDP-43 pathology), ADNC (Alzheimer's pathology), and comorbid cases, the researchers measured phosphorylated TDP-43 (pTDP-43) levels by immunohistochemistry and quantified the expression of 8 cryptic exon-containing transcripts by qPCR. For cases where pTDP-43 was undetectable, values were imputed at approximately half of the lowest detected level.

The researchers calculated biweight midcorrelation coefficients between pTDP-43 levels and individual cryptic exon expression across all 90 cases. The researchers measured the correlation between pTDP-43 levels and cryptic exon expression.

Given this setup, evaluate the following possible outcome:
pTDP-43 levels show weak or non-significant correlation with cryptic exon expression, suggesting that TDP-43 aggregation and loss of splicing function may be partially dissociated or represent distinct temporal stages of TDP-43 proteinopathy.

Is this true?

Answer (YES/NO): NO